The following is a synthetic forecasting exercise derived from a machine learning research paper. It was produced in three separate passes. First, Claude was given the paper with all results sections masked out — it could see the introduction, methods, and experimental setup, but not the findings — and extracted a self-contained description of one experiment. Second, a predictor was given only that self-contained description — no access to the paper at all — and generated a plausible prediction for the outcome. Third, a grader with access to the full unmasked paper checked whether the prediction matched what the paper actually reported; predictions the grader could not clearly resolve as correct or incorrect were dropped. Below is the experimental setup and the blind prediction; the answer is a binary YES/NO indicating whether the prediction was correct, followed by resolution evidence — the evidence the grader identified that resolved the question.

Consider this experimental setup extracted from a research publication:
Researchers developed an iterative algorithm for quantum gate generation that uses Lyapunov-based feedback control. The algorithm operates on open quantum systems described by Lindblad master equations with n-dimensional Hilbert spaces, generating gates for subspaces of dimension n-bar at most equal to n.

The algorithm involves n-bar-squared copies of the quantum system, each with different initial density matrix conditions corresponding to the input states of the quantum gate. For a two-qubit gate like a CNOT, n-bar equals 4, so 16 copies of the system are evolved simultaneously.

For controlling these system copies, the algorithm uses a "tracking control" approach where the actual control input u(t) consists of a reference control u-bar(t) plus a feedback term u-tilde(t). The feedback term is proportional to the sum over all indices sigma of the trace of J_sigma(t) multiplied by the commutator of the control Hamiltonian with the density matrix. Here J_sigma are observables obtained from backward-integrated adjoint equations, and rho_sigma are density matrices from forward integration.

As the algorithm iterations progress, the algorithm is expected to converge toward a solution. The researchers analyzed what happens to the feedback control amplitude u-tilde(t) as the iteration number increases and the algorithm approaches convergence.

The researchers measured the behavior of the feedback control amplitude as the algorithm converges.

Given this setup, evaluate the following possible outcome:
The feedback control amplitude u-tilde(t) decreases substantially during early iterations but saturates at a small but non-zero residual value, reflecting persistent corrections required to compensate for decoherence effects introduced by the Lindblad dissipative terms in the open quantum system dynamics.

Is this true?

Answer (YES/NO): NO